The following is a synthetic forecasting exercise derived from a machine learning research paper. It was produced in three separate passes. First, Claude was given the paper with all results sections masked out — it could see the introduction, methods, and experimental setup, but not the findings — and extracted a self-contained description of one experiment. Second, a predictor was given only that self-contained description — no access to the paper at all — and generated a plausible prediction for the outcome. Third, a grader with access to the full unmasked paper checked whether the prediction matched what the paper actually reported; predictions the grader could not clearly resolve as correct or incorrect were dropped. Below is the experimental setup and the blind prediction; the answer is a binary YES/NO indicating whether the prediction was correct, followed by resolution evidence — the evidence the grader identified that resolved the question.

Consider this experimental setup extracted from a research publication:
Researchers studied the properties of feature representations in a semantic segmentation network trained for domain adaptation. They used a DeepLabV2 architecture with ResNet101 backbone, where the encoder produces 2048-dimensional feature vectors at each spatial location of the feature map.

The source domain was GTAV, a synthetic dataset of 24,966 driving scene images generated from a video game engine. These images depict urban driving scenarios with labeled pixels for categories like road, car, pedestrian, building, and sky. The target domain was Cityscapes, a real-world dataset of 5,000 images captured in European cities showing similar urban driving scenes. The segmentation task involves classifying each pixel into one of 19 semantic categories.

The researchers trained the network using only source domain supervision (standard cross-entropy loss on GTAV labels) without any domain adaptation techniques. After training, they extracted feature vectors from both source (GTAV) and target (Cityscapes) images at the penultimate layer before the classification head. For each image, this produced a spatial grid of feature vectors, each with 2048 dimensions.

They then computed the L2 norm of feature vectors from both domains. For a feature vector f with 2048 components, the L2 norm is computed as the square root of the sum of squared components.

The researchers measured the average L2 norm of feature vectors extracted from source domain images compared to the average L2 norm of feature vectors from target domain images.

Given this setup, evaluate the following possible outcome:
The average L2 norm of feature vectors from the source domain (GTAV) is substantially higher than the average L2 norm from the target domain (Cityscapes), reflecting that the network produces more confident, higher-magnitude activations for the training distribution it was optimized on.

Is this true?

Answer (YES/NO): YES